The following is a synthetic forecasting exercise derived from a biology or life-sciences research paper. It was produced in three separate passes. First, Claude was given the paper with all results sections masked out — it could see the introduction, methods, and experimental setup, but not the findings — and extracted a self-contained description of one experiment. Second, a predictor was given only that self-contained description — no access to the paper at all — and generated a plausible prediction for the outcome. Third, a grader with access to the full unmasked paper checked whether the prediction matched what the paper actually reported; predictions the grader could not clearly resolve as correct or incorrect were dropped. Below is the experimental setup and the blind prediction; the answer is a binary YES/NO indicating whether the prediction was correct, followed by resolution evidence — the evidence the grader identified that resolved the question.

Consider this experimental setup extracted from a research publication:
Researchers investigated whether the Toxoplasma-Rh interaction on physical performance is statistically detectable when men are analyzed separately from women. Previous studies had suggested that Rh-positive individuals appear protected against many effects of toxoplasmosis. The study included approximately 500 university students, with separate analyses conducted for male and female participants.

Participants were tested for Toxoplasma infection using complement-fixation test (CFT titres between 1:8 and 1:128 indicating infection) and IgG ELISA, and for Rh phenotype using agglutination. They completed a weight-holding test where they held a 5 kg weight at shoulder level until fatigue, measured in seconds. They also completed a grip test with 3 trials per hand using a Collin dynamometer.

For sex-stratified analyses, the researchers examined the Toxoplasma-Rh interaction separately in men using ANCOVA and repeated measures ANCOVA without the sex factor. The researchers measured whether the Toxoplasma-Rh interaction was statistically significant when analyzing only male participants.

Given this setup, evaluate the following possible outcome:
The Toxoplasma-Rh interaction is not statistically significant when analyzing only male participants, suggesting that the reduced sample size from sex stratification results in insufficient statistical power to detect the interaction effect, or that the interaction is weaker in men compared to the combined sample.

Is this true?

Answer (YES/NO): NO